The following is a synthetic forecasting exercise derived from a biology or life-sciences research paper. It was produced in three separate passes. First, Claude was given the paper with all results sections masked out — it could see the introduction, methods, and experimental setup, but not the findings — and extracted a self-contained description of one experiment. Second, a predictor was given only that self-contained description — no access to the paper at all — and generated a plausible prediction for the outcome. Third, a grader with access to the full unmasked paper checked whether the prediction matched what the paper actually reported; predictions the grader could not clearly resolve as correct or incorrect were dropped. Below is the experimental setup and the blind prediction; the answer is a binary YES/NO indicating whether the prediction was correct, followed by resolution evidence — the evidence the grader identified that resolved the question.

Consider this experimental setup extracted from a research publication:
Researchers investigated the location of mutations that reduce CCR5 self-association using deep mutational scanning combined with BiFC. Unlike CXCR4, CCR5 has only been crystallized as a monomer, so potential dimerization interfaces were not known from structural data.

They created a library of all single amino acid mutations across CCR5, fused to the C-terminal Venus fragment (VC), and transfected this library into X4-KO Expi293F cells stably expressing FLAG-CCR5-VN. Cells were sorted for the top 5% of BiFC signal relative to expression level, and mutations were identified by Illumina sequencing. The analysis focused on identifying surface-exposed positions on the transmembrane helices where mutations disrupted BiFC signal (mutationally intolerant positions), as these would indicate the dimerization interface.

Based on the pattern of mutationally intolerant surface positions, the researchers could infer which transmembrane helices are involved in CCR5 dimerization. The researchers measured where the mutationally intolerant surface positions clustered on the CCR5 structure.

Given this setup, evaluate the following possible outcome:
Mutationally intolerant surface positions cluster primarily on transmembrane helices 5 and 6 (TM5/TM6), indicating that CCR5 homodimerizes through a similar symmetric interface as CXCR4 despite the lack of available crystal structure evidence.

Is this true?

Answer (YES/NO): NO